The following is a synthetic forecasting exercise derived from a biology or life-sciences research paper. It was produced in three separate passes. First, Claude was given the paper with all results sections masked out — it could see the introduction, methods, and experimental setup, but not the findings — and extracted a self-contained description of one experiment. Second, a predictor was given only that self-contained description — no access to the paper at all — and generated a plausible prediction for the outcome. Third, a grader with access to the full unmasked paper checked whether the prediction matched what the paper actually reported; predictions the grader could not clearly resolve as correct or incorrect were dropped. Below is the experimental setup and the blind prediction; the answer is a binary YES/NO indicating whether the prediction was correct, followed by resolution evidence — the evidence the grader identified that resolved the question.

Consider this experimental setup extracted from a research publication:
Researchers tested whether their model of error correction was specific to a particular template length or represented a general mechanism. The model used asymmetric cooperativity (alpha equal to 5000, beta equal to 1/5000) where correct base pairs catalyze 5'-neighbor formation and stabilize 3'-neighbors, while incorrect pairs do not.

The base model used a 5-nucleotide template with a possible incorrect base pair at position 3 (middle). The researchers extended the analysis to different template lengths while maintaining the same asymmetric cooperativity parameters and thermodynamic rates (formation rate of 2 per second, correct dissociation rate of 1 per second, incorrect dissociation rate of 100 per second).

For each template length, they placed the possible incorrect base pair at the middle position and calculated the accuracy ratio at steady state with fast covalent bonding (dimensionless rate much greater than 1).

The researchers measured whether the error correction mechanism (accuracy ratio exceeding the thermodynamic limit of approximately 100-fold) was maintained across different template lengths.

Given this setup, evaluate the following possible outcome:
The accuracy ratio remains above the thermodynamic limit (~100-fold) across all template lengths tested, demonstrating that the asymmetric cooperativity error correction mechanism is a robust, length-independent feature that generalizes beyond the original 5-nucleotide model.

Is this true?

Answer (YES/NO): YES